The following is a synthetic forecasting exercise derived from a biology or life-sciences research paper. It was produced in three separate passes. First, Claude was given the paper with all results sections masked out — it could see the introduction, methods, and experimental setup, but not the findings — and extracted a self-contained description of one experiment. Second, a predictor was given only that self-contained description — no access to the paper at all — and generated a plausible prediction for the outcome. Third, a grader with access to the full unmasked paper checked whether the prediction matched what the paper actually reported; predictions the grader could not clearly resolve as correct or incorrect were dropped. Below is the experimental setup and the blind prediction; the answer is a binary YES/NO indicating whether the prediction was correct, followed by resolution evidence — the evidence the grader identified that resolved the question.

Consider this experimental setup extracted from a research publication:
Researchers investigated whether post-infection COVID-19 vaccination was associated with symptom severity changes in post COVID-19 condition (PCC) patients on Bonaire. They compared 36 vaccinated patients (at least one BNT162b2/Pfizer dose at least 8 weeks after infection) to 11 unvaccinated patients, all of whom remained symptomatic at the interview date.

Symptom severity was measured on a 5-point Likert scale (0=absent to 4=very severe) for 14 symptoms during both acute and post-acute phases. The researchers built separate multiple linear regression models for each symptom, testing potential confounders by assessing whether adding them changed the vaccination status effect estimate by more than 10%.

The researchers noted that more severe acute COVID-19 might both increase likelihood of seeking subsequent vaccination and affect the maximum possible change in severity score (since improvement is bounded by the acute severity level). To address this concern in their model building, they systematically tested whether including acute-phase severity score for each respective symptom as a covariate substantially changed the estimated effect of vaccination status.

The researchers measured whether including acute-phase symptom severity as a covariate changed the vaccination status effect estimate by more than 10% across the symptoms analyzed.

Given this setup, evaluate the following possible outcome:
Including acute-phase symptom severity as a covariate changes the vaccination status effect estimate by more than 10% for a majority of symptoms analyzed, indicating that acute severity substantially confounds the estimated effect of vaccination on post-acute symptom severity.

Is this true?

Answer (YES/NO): YES